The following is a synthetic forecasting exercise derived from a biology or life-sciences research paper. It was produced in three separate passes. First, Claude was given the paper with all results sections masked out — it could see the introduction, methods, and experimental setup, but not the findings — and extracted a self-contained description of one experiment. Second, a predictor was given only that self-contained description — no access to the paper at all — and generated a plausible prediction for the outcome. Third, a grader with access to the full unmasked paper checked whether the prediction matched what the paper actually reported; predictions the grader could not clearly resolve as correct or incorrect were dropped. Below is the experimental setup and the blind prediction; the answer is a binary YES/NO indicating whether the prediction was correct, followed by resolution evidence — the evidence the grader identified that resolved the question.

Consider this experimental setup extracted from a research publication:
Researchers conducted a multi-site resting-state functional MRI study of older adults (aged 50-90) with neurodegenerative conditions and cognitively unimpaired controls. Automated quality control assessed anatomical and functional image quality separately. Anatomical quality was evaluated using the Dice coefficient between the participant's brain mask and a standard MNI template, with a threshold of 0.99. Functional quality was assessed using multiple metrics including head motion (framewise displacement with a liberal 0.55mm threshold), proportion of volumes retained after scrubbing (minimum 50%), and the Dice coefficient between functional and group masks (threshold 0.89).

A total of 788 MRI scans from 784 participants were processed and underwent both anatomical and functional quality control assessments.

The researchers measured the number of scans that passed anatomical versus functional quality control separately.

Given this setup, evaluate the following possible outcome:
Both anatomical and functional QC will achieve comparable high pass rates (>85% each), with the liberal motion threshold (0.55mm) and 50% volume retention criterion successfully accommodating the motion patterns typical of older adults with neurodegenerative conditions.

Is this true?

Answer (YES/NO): NO